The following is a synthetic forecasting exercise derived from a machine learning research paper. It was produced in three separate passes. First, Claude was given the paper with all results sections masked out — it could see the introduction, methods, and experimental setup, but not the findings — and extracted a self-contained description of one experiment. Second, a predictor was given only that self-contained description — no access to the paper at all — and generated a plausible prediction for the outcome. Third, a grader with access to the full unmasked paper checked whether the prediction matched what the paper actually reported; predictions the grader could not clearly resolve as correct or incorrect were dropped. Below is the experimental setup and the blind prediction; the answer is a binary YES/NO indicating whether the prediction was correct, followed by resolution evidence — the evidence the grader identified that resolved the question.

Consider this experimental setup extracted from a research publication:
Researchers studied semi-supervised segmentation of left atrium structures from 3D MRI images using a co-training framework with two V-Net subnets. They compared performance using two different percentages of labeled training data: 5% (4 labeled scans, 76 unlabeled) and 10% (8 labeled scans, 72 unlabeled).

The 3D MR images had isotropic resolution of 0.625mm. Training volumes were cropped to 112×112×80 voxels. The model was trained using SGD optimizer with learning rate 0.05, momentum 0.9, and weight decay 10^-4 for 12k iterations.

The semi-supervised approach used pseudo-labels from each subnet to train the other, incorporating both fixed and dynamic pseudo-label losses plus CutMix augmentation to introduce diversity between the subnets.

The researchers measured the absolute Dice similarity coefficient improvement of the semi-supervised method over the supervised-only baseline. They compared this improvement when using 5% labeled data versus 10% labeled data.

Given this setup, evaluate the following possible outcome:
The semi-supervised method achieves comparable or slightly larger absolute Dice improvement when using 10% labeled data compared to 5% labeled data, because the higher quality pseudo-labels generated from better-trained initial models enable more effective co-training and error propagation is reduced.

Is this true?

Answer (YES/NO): NO